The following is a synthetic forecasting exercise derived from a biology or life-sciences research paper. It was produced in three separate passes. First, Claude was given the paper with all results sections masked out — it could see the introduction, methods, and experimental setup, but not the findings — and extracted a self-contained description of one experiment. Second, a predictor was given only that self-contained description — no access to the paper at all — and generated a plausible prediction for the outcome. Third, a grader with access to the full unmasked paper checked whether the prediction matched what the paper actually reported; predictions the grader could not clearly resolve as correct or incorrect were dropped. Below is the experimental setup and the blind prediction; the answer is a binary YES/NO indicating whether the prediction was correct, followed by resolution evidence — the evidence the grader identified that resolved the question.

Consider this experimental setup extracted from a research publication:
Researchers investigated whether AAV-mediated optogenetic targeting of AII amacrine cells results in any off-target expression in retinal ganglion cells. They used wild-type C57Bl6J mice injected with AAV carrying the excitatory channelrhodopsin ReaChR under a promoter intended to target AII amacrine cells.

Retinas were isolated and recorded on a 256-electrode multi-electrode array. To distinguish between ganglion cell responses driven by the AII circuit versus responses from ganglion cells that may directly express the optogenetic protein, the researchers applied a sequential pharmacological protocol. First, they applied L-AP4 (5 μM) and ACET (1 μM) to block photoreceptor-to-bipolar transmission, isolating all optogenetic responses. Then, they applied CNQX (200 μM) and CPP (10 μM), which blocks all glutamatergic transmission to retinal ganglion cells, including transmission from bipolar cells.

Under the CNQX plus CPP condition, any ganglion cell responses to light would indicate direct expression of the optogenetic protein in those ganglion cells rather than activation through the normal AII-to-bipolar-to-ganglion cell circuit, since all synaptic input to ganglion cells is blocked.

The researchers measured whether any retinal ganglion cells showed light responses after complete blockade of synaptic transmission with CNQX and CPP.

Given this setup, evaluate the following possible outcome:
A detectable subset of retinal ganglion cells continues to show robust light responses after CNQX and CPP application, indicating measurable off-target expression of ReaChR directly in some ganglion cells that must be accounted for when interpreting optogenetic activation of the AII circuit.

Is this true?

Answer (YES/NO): YES